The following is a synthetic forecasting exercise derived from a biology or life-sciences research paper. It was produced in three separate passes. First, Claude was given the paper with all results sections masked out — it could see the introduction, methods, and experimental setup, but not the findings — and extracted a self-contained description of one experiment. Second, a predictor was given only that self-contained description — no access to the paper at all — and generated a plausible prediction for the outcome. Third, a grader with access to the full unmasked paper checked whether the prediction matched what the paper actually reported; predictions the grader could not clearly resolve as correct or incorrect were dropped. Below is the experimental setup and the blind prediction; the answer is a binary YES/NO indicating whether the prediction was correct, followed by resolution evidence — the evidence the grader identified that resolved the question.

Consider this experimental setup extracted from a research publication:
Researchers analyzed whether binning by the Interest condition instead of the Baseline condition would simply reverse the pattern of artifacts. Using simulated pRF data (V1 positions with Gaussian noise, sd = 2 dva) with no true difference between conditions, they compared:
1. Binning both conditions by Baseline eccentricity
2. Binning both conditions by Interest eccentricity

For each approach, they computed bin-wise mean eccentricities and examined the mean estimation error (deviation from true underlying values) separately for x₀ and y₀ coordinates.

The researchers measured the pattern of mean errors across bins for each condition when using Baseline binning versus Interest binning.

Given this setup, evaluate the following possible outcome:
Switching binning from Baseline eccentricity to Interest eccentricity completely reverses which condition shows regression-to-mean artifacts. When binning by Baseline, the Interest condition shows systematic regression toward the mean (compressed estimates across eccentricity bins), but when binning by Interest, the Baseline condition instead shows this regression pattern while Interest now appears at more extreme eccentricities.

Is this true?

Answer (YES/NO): YES